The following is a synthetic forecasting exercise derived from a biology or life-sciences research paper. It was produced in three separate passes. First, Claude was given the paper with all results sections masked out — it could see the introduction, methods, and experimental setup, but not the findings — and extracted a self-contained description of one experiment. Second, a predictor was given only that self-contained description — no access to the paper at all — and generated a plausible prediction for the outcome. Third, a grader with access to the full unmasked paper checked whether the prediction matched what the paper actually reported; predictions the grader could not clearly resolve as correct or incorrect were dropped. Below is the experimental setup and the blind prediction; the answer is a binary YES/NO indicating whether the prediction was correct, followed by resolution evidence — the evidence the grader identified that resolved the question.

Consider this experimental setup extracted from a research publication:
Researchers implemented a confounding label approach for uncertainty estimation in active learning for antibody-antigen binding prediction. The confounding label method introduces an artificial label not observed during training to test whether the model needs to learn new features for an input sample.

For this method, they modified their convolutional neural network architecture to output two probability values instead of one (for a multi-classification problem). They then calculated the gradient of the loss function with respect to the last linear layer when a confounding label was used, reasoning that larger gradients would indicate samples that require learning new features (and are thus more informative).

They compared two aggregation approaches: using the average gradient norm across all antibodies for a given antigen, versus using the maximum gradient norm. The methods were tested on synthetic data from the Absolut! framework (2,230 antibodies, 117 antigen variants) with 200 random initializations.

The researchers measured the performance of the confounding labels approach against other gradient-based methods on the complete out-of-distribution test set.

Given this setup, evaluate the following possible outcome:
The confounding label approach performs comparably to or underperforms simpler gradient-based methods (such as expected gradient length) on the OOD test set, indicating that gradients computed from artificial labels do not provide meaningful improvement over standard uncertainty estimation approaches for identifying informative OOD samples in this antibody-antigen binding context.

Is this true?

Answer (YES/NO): YES